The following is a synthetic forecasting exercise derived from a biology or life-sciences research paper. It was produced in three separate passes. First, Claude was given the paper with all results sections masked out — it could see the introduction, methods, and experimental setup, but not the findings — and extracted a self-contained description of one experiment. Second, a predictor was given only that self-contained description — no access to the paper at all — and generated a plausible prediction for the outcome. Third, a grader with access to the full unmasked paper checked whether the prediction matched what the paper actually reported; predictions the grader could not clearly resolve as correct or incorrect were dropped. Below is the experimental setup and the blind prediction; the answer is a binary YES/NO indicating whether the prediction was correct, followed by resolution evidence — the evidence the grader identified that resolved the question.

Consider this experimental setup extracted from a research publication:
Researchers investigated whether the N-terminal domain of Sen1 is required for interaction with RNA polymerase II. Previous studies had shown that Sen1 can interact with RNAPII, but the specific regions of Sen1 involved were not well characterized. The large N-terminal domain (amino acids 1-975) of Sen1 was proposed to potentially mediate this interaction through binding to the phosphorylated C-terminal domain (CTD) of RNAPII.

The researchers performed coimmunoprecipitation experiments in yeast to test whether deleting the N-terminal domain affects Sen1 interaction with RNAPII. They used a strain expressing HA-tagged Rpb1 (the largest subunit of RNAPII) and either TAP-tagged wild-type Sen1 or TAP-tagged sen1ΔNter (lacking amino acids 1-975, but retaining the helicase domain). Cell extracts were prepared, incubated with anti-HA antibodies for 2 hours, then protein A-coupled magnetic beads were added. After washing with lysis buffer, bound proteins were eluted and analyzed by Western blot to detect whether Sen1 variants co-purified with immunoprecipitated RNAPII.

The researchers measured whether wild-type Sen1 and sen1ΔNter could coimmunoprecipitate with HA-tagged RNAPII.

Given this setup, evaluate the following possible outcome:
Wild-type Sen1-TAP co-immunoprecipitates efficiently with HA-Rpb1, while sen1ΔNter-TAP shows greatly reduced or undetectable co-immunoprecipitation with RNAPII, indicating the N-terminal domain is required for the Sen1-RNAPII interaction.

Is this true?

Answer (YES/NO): NO